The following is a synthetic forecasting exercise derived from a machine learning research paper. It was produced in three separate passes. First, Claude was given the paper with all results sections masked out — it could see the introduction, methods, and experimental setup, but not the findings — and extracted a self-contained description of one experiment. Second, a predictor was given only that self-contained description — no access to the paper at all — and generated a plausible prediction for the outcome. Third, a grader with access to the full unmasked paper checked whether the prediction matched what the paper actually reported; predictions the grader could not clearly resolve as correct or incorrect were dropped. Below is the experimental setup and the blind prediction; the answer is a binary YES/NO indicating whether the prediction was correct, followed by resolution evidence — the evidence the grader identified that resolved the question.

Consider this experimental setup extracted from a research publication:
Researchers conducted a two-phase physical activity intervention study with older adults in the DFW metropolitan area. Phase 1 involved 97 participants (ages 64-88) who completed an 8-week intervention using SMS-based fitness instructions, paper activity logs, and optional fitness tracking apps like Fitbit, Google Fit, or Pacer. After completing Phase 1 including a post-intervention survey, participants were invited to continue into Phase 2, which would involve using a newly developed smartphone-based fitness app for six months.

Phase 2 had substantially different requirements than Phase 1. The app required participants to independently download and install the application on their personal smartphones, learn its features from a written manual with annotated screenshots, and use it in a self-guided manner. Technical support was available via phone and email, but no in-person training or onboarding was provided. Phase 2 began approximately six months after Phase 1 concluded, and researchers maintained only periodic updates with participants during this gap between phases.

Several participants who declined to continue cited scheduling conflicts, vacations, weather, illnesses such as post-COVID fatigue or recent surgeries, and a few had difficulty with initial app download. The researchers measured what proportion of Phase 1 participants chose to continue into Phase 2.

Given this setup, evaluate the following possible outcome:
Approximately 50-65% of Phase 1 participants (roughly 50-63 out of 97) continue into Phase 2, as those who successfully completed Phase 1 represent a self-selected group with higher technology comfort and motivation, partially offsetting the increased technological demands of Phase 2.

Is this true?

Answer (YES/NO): NO